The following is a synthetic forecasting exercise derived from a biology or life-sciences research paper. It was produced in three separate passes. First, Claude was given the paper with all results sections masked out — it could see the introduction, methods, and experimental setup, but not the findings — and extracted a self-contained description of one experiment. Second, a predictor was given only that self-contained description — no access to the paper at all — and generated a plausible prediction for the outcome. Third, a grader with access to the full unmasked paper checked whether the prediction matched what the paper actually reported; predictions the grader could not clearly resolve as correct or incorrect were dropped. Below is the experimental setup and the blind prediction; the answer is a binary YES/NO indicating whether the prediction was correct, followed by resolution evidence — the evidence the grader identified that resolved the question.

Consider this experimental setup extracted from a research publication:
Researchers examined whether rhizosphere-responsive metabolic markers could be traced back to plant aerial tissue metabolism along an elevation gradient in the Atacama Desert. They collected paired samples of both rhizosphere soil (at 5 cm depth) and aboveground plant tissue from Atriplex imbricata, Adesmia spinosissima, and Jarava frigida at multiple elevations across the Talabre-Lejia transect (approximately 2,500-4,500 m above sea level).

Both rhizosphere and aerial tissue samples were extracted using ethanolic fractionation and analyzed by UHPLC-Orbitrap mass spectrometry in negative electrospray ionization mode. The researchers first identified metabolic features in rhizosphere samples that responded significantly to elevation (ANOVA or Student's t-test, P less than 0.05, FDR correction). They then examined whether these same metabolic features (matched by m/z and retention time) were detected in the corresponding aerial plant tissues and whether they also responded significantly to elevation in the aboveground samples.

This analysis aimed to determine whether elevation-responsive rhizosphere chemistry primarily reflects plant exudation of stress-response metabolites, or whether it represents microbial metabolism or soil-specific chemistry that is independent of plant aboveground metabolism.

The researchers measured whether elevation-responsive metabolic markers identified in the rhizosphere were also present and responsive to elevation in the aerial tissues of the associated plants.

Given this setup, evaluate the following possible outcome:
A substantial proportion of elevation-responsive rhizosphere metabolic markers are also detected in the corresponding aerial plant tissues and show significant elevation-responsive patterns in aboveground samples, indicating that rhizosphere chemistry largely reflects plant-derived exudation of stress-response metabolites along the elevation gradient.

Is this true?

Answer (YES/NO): YES